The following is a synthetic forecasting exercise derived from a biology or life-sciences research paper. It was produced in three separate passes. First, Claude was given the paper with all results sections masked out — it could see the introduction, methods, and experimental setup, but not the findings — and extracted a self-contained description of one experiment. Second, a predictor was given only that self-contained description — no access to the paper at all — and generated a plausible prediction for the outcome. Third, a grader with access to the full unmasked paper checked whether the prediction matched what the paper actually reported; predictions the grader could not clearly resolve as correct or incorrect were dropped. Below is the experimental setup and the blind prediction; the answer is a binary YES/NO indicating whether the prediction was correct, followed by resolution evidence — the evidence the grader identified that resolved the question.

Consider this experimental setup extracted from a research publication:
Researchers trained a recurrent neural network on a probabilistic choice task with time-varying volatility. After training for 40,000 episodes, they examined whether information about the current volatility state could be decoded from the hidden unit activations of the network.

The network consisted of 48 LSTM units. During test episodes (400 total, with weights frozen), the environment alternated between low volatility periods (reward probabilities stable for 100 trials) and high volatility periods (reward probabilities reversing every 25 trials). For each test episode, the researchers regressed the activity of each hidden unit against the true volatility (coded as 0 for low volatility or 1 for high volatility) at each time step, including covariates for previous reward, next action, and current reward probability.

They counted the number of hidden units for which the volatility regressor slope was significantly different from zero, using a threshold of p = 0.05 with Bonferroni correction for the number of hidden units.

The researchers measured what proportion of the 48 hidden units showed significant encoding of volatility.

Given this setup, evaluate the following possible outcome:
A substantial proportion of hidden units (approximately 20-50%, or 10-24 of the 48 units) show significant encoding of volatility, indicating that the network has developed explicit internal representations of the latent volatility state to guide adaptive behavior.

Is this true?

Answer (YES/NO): YES